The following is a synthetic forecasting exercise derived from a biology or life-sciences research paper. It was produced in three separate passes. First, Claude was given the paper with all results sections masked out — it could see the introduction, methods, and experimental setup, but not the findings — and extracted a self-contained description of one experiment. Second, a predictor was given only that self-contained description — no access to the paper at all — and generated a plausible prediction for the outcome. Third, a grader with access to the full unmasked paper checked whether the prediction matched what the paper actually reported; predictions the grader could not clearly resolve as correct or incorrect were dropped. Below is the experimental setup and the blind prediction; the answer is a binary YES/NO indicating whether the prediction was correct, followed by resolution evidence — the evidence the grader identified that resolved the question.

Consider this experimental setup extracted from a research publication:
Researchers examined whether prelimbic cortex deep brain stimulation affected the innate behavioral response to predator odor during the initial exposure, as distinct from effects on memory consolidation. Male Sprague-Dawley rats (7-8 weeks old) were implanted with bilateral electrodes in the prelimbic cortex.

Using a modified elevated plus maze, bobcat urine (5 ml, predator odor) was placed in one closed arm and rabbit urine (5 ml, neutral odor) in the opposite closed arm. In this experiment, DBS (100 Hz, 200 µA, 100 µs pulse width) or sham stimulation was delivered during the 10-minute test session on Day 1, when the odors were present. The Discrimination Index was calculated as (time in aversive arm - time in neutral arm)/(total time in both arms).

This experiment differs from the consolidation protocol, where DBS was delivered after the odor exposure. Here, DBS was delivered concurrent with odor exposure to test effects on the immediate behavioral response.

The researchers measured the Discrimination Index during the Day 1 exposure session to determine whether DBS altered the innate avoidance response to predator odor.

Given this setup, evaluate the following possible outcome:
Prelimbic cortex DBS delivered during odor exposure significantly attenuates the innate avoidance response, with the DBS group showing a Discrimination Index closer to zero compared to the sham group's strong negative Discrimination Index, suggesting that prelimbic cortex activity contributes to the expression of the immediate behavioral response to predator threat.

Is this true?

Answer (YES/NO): NO